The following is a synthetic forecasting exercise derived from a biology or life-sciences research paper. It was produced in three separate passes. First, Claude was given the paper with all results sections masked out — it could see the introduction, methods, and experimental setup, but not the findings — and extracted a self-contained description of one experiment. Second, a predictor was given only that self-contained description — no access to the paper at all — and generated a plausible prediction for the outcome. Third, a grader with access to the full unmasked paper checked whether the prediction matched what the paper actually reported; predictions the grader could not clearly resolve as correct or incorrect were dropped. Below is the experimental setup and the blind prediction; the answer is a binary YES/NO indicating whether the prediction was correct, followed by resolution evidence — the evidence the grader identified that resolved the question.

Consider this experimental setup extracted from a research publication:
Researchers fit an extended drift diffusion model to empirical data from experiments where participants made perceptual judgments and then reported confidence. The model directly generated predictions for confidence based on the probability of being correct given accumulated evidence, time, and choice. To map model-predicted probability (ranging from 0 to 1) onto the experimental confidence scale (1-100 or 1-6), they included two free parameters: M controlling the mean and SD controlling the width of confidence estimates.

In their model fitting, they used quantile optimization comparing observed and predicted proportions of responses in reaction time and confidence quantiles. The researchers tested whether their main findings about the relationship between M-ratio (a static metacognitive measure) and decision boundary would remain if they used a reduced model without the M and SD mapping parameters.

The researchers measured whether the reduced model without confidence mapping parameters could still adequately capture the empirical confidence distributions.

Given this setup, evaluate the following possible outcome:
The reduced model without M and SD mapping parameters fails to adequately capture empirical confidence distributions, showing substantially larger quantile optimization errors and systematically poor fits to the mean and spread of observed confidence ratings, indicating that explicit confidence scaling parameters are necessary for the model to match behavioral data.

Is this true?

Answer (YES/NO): NO